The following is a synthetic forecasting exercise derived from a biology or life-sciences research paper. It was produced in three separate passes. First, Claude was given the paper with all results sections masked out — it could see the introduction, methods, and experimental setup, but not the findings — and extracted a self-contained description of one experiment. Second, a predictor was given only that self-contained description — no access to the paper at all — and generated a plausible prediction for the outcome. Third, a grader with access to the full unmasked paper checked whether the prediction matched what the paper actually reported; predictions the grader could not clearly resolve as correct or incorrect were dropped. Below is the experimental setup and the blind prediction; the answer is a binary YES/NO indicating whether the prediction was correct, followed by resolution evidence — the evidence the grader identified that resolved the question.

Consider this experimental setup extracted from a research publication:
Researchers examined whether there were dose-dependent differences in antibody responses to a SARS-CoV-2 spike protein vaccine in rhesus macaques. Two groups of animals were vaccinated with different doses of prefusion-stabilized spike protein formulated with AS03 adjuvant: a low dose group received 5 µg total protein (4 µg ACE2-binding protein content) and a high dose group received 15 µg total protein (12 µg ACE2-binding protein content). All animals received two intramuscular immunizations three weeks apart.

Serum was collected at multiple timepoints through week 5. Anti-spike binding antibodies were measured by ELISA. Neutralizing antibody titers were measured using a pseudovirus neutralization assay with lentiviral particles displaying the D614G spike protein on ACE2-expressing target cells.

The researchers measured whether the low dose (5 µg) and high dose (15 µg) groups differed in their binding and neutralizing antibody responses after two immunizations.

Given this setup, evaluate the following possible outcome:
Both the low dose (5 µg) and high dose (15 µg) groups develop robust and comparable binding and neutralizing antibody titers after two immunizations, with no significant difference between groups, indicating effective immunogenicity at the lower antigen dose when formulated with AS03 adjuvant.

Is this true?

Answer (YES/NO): YES